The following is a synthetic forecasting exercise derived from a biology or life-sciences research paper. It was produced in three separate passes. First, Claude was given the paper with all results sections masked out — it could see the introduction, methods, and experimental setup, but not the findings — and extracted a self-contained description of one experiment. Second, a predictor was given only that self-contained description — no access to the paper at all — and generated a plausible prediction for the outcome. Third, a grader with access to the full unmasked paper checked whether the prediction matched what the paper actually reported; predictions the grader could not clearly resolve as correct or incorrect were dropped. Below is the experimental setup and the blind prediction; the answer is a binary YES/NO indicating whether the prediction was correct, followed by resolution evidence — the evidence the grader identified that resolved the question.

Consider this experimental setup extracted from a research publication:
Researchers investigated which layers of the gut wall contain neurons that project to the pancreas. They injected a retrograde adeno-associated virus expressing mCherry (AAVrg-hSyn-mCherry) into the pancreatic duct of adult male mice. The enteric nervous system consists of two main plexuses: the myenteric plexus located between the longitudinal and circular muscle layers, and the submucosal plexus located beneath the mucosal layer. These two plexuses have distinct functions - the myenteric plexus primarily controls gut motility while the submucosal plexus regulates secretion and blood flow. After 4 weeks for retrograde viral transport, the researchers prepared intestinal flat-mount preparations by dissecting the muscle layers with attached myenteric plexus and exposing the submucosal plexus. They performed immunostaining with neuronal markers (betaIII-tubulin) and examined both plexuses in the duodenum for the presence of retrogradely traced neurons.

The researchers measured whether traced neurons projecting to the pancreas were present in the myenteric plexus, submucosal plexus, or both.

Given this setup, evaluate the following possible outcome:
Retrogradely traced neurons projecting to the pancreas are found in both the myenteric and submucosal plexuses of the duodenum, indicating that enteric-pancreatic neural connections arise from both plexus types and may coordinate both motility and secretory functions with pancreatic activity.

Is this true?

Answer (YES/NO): NO